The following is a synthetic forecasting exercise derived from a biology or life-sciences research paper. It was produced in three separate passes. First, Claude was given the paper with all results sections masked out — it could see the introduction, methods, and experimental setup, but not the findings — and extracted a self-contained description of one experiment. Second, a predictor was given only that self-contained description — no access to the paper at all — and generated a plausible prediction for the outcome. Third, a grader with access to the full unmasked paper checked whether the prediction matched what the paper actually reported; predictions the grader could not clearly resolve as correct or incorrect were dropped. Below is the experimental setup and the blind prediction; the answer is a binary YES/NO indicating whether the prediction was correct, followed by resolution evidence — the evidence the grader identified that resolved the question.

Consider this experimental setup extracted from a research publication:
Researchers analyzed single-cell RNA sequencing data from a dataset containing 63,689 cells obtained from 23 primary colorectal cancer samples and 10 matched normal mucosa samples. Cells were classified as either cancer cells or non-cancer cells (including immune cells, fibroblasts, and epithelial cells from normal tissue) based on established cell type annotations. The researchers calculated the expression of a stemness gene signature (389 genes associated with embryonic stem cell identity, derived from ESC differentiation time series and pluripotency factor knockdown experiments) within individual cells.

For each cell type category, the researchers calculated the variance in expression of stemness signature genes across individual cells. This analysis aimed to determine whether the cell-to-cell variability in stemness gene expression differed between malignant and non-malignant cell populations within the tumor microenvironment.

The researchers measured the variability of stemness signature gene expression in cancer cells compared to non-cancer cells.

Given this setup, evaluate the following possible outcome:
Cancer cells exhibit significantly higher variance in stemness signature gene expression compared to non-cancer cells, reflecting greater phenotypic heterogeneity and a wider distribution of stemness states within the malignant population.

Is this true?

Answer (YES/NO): YES